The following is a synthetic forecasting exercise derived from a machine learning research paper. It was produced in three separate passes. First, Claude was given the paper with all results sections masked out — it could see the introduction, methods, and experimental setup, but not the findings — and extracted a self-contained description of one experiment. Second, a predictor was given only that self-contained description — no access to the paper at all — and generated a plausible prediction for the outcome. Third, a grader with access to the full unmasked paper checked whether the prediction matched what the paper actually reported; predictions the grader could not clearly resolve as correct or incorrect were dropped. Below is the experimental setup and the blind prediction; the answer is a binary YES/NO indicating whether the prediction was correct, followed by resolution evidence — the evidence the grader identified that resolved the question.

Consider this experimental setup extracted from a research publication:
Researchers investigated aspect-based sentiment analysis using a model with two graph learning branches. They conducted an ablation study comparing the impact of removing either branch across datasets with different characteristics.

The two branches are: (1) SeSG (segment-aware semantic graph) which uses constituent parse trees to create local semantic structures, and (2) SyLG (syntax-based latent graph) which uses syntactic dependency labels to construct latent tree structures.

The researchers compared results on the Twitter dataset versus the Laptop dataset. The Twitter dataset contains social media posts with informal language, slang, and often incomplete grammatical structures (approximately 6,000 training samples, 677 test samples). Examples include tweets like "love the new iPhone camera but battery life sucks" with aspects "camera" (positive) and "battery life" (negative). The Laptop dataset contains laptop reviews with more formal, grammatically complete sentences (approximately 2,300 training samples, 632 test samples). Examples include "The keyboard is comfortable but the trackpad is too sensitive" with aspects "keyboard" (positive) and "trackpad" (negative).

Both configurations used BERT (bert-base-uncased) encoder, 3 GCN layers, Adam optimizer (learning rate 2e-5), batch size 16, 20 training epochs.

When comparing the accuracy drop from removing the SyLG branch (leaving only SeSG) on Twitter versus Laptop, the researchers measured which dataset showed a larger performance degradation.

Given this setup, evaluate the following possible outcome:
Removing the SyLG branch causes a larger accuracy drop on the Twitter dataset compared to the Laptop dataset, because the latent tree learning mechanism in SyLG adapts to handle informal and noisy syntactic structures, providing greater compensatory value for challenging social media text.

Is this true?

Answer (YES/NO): NO